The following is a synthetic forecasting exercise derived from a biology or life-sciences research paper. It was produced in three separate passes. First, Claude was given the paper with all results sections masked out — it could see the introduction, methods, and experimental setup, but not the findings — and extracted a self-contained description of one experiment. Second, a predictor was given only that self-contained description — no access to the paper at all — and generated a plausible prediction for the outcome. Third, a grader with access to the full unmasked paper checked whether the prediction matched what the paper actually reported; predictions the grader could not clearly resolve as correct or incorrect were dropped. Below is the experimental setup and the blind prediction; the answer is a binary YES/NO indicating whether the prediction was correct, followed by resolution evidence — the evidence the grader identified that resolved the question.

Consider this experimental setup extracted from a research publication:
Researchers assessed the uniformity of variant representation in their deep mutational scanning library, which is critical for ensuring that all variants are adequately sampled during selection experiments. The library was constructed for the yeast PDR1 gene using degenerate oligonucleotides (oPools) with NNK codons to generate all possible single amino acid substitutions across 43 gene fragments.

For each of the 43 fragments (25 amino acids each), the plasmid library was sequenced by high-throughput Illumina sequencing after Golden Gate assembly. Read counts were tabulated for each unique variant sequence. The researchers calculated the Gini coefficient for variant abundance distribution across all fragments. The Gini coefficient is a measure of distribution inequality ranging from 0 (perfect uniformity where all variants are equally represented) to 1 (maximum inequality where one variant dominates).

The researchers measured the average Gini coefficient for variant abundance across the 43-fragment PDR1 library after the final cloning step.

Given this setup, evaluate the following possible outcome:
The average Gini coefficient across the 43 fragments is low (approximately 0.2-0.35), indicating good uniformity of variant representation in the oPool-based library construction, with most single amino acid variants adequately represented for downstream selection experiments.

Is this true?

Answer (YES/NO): YES